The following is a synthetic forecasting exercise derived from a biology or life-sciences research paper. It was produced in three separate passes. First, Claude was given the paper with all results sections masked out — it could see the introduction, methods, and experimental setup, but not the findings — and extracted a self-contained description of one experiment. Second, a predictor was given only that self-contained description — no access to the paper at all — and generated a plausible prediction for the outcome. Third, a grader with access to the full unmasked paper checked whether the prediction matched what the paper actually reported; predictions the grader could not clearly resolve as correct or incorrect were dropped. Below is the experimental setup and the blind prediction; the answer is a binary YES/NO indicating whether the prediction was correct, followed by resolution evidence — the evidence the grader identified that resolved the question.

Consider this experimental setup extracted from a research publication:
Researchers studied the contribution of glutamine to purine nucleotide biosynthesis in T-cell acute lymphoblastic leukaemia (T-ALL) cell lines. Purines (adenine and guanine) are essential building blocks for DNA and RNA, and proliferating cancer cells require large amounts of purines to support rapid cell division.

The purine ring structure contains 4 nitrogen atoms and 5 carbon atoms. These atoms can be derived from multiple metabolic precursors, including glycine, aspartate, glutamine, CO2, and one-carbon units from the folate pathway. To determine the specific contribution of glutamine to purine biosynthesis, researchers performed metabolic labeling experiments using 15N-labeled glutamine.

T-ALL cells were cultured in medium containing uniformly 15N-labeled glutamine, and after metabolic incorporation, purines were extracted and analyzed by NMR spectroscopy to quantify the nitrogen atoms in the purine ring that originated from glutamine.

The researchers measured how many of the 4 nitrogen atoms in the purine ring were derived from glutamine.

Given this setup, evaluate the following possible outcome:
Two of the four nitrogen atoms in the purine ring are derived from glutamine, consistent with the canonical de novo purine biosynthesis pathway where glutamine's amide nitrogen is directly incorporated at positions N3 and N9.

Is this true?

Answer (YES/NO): NO